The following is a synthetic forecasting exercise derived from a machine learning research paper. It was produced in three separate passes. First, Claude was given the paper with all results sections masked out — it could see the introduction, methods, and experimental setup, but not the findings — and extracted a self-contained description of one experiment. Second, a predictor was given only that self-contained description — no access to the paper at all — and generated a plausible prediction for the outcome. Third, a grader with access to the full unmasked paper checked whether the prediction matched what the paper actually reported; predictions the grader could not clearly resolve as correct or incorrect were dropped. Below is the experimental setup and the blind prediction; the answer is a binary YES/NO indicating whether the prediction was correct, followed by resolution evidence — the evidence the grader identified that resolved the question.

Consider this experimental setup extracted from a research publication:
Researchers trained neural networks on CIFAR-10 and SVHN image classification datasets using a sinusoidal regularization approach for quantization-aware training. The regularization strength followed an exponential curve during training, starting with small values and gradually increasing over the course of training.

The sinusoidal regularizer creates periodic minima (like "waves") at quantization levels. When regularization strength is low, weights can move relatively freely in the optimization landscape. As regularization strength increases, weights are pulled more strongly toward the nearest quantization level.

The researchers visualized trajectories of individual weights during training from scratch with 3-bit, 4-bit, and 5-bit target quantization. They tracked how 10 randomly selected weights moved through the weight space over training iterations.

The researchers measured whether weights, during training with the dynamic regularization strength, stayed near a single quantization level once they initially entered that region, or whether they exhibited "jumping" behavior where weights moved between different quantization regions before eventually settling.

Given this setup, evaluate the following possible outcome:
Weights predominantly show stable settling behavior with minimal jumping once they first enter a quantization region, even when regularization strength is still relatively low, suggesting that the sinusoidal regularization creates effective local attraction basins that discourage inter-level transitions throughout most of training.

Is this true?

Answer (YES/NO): NO